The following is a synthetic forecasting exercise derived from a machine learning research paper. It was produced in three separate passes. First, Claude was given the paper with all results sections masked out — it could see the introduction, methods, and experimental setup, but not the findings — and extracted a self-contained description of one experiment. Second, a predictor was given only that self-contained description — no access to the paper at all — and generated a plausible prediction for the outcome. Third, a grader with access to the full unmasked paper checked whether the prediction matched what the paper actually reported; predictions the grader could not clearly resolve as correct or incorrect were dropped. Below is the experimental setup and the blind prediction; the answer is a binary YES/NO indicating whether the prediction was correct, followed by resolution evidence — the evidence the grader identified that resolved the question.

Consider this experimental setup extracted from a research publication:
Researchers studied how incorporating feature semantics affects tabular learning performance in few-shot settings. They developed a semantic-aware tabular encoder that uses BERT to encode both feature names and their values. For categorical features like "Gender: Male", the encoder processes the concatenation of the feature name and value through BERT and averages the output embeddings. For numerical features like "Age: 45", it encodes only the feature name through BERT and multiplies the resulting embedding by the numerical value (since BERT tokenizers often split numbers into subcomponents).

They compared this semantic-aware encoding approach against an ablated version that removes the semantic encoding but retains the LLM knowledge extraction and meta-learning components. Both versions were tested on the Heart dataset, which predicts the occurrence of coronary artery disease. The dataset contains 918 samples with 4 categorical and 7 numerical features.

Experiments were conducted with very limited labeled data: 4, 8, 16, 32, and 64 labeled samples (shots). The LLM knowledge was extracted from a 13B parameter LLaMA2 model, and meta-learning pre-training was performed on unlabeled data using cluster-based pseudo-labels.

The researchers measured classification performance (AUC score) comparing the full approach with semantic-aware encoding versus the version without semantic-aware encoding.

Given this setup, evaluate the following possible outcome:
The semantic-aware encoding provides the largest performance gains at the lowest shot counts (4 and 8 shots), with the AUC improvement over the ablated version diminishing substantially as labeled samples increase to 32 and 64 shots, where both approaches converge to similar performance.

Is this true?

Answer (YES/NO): NO